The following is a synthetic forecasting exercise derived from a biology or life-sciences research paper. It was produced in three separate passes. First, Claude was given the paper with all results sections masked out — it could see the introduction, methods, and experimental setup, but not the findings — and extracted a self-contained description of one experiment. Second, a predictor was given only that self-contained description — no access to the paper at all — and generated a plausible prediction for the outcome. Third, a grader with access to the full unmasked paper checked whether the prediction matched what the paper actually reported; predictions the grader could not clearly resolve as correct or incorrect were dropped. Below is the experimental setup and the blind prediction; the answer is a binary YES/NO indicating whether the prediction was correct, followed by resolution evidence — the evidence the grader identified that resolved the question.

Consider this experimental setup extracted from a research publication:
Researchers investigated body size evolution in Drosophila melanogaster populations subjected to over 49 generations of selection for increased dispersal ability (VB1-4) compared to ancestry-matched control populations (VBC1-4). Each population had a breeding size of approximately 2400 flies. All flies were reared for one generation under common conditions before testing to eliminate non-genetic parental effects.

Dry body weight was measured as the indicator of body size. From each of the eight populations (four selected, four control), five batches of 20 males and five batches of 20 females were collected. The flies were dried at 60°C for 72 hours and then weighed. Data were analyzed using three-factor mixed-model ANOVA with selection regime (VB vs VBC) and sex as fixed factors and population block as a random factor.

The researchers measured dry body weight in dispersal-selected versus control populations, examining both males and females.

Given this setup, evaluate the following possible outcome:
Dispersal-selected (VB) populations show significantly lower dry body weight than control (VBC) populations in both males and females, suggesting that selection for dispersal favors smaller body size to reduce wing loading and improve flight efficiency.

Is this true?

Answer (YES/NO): NO